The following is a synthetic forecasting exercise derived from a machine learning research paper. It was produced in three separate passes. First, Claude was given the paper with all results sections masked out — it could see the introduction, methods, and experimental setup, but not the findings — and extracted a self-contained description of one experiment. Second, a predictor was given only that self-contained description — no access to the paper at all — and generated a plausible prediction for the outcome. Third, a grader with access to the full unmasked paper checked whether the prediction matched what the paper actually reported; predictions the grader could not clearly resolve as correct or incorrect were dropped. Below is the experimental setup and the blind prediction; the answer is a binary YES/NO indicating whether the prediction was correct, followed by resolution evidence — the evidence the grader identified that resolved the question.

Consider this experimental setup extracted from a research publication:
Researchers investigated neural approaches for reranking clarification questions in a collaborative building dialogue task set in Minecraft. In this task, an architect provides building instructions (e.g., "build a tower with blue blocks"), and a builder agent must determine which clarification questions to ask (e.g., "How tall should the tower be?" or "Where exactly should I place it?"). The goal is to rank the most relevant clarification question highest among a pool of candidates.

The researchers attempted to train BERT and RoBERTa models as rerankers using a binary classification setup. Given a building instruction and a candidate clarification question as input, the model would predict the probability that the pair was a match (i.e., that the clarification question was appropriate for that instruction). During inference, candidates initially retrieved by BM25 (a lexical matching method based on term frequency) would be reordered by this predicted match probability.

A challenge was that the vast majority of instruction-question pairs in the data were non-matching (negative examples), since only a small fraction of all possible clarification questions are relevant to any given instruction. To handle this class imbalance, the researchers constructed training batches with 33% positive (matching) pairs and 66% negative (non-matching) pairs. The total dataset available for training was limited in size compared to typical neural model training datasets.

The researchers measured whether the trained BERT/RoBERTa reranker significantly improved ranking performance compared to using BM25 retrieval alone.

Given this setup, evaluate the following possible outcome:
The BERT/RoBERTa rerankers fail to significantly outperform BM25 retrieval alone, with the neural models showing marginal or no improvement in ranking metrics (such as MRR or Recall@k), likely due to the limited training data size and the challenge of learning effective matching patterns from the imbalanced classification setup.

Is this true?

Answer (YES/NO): YES